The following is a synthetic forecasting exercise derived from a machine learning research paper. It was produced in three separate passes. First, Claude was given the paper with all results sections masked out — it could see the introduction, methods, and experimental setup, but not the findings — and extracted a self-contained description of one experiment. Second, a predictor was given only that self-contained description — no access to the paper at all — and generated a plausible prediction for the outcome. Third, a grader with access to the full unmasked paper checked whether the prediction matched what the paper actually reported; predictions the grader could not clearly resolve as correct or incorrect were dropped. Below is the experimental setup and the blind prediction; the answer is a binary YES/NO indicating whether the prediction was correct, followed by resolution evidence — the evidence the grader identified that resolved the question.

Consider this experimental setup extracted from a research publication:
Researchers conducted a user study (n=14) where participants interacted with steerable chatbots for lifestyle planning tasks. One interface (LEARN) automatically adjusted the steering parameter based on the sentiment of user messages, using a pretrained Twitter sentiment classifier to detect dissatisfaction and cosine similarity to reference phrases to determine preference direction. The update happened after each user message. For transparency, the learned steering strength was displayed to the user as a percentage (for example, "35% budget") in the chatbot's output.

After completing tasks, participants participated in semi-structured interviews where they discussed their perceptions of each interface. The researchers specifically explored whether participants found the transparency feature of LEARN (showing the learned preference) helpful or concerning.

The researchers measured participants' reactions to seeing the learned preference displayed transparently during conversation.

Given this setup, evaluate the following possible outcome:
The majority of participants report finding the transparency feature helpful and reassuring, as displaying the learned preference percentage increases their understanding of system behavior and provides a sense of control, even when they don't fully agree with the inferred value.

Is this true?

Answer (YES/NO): NO